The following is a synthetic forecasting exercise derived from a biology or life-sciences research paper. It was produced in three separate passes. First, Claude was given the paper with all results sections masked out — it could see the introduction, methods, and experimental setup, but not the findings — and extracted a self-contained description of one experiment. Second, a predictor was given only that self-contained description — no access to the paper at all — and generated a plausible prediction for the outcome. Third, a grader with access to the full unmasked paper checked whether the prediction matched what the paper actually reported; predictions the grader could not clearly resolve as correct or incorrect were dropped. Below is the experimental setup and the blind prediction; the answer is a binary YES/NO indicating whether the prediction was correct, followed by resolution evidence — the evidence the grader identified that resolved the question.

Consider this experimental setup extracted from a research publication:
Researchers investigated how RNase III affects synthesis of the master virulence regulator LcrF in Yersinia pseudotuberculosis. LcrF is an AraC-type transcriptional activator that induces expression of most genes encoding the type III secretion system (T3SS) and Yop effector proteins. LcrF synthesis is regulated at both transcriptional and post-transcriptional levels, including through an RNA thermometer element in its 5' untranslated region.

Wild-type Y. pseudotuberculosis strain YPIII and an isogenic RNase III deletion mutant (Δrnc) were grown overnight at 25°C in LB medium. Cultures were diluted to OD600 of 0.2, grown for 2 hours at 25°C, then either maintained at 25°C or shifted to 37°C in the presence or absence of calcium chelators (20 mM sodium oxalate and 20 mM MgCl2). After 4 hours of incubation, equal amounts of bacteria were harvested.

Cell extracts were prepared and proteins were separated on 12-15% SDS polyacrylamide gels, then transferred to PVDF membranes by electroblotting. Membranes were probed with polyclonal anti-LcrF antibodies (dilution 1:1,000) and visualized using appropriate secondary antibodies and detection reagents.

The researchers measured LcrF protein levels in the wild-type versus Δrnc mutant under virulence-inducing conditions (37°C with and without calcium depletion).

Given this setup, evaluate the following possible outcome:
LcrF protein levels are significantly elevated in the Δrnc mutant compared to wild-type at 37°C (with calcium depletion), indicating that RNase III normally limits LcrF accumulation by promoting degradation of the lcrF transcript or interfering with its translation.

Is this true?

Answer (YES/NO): NO